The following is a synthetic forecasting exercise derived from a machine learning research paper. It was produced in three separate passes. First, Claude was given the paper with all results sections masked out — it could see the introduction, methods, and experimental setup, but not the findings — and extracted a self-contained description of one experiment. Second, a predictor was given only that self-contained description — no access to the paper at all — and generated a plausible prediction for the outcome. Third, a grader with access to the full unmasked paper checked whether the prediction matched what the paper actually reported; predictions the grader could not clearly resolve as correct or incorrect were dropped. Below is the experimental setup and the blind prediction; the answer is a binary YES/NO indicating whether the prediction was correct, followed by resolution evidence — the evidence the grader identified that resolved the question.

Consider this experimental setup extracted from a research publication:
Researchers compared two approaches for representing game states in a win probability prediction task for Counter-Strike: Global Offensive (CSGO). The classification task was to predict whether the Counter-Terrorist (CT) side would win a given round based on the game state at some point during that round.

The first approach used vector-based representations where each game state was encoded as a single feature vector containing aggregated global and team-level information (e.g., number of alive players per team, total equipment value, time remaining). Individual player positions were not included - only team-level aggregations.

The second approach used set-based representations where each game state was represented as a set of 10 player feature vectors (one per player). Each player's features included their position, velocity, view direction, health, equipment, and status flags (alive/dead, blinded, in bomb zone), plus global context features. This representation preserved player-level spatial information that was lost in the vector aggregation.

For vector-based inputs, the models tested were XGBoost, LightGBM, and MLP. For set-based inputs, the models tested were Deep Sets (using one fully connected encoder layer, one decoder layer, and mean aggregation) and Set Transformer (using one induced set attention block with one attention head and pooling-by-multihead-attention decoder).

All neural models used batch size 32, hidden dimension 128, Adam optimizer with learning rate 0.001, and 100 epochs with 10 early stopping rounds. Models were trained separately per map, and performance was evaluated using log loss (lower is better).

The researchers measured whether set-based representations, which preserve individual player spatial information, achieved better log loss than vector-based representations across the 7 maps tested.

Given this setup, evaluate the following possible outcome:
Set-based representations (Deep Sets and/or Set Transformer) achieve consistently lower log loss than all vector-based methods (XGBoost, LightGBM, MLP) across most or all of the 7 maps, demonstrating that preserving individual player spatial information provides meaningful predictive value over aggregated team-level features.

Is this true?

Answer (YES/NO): NO